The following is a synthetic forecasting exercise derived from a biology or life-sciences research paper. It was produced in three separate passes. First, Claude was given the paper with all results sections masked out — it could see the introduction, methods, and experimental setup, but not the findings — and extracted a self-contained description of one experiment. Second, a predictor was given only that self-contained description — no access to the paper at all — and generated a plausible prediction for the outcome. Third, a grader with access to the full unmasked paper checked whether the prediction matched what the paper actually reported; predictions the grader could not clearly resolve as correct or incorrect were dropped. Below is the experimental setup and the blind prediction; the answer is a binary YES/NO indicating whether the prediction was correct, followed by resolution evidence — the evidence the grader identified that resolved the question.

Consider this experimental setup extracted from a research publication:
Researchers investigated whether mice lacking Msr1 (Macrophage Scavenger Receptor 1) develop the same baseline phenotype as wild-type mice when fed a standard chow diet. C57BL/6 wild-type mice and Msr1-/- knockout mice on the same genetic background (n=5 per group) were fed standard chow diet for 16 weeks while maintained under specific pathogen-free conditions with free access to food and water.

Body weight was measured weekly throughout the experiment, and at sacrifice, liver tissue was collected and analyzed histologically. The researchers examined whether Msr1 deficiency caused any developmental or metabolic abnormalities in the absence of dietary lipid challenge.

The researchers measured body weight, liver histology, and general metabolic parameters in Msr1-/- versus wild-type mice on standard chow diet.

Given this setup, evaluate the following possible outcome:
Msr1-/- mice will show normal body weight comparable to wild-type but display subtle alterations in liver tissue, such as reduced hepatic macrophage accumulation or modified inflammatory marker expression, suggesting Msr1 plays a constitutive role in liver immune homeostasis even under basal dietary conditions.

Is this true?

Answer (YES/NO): NO